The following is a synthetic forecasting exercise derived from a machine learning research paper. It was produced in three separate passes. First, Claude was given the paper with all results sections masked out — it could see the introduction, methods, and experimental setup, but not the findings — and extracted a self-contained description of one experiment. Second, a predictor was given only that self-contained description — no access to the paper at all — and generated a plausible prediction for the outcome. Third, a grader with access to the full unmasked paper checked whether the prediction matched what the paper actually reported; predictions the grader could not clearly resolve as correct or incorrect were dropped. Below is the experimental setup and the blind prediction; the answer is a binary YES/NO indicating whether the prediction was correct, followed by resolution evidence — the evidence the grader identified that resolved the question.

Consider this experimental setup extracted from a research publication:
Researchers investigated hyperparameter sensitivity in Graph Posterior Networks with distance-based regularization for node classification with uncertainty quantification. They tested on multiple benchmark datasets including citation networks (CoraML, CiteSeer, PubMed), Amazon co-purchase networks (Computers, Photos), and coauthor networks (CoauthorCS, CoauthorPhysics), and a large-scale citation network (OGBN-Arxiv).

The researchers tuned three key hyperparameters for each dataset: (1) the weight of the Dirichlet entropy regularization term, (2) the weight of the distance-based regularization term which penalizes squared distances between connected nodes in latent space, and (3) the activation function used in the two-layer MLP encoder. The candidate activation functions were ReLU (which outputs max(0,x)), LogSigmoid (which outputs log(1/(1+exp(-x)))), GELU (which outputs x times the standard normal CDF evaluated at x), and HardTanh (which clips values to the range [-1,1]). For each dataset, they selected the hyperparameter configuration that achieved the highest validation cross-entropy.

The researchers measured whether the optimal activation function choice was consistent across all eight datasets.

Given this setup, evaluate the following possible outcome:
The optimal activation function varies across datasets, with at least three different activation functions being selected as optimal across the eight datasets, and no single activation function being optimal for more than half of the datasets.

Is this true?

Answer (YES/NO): NO